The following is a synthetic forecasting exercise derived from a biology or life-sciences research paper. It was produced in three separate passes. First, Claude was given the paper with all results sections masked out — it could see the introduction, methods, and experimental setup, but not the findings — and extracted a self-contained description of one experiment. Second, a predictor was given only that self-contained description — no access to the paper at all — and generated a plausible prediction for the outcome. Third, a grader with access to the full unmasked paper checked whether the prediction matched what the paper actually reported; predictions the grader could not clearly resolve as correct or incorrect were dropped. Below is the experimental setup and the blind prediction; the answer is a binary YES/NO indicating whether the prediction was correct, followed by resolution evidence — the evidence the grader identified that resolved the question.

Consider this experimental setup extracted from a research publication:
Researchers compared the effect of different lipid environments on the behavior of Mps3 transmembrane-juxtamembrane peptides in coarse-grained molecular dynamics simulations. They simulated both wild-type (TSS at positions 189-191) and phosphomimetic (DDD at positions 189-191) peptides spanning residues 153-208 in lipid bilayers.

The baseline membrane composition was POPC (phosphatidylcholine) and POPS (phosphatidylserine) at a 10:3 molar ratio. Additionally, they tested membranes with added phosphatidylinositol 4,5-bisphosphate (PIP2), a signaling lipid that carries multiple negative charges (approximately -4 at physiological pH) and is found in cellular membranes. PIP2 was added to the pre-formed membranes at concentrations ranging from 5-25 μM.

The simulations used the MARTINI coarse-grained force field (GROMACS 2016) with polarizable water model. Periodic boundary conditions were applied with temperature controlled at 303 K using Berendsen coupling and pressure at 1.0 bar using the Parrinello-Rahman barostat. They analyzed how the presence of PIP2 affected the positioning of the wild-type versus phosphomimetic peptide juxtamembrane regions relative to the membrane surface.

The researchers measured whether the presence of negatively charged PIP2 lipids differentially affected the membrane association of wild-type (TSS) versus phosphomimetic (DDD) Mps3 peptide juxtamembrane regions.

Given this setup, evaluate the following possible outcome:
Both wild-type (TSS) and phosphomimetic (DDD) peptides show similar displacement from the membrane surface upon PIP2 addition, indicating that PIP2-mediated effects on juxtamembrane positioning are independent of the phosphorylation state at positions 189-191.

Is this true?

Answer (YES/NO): NO